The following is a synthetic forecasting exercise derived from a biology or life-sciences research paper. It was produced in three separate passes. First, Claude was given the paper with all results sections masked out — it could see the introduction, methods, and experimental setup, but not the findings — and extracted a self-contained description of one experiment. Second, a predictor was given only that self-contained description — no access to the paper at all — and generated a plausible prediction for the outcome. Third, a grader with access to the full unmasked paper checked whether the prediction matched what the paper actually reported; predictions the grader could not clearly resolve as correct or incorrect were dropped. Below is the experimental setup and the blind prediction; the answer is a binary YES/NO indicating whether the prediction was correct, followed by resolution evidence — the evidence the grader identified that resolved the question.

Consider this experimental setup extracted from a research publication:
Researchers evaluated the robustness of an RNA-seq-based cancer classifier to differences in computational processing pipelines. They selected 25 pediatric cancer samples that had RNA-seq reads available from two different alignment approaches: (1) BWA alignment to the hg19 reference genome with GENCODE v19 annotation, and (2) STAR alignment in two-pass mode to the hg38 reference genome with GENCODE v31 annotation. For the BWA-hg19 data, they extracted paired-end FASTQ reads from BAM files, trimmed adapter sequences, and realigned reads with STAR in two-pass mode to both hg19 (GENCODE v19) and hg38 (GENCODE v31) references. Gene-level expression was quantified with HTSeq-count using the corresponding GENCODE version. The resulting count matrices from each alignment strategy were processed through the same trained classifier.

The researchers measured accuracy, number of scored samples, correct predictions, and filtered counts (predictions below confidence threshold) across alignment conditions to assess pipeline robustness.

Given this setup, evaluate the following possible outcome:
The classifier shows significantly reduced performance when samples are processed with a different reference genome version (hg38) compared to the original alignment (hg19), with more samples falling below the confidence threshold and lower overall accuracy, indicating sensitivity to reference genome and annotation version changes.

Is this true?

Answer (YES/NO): NO